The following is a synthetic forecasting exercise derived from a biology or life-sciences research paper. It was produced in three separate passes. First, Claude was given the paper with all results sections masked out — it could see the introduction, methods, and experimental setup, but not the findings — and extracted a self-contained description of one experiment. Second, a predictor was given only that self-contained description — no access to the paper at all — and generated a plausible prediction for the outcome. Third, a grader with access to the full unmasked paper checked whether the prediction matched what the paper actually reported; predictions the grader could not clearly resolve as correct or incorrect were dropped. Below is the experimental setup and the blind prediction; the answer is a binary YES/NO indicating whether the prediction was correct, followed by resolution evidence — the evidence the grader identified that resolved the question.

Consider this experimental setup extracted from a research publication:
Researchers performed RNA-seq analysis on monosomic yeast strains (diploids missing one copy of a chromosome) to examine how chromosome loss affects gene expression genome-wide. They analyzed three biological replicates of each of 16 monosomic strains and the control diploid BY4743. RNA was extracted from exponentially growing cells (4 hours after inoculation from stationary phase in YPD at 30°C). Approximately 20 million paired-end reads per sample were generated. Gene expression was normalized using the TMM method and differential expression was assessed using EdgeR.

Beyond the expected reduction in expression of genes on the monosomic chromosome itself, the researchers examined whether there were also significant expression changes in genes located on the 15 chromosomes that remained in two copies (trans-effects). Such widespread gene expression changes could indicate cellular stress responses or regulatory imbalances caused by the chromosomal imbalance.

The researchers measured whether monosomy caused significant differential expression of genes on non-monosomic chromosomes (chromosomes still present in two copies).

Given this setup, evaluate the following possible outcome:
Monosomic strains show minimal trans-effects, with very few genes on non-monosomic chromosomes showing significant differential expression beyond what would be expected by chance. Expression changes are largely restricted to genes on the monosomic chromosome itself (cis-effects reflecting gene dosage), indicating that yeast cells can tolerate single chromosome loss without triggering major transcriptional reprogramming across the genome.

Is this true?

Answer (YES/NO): NO